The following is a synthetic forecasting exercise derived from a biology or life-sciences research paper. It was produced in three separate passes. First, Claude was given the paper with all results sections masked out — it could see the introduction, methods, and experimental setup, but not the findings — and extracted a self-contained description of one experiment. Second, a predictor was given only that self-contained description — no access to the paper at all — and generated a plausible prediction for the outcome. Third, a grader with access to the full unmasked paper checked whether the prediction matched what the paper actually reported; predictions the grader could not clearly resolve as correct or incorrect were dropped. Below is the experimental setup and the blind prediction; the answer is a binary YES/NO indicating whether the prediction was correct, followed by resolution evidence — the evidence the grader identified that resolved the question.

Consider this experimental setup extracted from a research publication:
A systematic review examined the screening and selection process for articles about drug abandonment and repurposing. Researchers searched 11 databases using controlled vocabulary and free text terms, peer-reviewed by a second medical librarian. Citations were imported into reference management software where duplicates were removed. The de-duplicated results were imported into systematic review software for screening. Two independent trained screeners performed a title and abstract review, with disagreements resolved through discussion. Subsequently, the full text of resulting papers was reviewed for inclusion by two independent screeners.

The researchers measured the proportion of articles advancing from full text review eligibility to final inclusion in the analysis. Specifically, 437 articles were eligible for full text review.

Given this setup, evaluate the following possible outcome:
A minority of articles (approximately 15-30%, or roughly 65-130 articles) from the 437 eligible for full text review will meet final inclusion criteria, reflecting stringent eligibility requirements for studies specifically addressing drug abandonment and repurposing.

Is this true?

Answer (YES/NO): YES